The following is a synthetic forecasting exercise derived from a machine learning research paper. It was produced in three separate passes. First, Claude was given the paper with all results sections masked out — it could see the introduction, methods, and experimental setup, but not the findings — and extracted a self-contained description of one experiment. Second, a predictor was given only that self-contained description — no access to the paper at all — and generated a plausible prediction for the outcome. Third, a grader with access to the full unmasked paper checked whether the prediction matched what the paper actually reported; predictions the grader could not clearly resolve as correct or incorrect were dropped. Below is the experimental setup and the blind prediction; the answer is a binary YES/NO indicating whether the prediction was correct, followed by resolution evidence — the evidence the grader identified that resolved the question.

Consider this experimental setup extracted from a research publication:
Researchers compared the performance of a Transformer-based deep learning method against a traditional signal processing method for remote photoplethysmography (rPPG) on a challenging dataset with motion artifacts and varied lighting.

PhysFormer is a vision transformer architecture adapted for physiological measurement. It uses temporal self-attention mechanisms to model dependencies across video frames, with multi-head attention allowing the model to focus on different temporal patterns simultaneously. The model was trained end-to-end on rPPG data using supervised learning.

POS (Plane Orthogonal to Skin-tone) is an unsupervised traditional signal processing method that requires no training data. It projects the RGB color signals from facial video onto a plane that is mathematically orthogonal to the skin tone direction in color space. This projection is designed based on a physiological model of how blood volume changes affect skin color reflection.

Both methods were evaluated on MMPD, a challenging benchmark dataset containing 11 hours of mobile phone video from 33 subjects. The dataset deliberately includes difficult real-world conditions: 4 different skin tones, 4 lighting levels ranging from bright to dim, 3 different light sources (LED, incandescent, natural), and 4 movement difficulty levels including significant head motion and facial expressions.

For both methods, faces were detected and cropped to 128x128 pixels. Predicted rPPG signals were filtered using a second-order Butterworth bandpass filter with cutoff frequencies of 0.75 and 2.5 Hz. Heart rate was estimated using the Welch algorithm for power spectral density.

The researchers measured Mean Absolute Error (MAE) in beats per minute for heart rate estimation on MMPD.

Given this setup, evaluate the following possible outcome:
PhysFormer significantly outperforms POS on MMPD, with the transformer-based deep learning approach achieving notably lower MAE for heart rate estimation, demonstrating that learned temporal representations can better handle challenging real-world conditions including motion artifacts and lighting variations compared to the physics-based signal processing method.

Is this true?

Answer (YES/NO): NO